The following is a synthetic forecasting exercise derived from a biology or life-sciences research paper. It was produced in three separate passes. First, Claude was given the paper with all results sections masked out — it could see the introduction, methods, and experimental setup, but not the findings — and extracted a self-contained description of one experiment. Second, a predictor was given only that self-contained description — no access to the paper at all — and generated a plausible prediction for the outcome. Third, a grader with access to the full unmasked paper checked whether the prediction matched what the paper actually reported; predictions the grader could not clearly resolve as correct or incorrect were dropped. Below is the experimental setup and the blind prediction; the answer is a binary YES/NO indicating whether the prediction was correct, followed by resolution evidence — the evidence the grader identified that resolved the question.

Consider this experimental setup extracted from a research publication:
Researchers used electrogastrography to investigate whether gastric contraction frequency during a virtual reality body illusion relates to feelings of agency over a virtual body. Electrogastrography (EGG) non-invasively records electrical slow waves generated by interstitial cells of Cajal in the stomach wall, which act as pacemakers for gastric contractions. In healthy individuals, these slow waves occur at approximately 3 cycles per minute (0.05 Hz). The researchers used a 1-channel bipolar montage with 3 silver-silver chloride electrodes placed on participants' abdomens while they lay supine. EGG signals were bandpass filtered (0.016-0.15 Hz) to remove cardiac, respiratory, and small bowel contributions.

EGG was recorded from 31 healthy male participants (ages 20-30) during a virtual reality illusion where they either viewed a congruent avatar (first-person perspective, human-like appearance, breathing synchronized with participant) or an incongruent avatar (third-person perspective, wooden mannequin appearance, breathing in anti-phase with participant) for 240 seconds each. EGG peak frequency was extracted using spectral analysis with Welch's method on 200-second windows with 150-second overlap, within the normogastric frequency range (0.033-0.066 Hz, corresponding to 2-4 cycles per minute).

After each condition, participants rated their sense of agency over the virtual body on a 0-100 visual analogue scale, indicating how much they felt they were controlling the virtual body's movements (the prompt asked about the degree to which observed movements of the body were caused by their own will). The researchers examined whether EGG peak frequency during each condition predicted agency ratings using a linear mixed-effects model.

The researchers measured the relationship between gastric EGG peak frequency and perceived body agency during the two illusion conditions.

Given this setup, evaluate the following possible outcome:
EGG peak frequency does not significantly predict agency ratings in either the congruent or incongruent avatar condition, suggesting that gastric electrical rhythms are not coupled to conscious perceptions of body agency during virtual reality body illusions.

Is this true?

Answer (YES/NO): NO